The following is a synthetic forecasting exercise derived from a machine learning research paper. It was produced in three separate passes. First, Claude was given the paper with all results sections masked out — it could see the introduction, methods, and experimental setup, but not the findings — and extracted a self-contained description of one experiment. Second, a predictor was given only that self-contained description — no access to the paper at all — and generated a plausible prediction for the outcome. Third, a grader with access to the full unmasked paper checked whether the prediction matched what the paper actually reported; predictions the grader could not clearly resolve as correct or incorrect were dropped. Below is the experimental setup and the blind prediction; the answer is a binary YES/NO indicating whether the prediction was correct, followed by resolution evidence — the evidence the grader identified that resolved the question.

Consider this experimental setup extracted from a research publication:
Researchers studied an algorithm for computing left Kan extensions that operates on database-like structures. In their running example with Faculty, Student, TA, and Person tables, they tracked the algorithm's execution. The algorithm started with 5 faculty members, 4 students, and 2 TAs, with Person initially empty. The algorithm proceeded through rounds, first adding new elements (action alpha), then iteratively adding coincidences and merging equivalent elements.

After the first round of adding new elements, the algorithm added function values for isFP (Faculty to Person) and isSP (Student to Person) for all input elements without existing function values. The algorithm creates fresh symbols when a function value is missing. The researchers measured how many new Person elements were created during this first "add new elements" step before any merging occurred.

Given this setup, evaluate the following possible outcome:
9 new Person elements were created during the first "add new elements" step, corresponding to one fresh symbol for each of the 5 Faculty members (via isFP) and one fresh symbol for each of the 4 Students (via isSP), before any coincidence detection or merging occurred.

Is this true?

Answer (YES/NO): YES